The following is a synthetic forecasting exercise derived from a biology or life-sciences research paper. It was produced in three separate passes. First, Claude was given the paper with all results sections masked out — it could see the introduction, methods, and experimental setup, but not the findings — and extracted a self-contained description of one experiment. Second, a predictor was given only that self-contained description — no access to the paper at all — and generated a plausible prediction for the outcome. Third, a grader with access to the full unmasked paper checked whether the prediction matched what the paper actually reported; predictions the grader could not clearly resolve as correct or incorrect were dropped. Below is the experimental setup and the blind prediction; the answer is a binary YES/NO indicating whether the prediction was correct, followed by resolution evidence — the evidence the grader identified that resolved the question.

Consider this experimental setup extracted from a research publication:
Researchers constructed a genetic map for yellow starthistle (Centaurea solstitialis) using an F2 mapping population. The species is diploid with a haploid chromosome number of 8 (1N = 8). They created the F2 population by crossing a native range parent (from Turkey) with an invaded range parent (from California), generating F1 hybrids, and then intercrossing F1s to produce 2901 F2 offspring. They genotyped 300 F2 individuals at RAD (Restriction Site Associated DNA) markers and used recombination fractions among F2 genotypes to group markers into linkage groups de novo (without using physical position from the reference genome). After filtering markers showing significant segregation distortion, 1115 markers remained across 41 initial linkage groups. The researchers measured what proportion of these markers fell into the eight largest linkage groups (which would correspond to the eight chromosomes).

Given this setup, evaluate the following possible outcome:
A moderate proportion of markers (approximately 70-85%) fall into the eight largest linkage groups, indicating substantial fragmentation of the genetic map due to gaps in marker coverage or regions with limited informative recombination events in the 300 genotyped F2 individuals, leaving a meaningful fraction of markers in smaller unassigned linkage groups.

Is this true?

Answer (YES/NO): NO